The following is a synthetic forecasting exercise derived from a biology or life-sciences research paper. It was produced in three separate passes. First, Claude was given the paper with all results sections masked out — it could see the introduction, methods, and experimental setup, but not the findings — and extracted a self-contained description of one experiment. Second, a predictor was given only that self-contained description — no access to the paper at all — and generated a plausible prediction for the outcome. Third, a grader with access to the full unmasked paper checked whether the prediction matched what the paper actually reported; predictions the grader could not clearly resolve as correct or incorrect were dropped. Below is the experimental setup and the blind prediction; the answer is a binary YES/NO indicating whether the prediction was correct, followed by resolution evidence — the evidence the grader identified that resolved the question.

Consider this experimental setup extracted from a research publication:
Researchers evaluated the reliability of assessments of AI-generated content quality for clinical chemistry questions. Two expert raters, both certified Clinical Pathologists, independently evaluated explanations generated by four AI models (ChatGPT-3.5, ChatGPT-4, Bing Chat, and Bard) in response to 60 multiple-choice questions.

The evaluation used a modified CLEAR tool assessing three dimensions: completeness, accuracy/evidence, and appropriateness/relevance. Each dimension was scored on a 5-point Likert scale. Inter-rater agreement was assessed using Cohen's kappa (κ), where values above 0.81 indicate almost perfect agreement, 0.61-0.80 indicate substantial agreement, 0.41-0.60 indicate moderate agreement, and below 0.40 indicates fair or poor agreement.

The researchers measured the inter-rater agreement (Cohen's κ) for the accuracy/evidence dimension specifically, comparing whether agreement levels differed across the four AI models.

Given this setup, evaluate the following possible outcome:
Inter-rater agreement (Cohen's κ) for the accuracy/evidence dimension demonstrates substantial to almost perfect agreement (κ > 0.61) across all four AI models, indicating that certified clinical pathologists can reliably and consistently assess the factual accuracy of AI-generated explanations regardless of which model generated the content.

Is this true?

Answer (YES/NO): YES